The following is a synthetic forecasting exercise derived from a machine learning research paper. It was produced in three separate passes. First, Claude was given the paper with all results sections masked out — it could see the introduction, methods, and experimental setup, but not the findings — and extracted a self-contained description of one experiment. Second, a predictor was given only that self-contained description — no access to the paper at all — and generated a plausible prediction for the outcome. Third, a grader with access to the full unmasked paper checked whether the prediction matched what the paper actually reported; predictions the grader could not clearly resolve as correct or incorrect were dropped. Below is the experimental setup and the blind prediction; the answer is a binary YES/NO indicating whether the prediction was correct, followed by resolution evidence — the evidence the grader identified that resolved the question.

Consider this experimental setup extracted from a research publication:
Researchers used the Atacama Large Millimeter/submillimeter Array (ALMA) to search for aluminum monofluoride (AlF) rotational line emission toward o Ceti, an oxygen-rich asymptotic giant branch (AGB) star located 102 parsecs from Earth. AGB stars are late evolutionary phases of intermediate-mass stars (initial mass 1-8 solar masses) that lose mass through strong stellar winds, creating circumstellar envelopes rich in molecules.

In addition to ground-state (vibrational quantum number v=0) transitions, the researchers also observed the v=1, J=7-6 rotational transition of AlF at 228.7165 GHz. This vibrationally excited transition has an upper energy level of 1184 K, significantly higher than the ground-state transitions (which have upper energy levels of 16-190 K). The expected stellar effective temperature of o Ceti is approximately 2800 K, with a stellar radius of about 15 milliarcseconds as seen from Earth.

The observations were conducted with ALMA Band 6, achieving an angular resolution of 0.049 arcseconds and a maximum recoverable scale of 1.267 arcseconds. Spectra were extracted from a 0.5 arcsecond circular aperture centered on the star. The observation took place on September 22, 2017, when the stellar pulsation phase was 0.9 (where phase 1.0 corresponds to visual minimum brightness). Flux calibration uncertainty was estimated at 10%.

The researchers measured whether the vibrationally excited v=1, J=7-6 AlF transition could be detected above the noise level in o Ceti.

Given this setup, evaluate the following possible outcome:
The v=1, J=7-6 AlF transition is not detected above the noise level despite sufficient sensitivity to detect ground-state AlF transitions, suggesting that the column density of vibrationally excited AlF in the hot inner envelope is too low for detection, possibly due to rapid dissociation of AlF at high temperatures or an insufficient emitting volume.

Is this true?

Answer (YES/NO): NO